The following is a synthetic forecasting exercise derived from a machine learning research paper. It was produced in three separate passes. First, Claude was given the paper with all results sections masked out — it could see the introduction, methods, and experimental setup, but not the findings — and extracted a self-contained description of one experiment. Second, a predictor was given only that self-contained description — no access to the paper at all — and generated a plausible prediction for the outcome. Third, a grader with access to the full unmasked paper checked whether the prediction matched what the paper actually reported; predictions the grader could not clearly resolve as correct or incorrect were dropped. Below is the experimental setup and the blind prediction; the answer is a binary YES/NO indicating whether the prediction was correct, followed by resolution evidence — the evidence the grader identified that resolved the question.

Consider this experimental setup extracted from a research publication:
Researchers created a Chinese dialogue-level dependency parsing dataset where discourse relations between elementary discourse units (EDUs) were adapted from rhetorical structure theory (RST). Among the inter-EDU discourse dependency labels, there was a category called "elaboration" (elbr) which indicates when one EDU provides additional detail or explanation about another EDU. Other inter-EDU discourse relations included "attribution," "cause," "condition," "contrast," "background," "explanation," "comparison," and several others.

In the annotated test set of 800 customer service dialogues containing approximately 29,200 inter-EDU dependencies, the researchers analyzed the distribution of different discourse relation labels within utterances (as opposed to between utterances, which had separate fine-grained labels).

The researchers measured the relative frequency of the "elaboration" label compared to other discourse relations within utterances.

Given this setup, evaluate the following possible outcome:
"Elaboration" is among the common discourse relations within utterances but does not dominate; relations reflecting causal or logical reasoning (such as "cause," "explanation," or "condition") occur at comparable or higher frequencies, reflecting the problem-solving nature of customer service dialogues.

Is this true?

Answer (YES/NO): NO